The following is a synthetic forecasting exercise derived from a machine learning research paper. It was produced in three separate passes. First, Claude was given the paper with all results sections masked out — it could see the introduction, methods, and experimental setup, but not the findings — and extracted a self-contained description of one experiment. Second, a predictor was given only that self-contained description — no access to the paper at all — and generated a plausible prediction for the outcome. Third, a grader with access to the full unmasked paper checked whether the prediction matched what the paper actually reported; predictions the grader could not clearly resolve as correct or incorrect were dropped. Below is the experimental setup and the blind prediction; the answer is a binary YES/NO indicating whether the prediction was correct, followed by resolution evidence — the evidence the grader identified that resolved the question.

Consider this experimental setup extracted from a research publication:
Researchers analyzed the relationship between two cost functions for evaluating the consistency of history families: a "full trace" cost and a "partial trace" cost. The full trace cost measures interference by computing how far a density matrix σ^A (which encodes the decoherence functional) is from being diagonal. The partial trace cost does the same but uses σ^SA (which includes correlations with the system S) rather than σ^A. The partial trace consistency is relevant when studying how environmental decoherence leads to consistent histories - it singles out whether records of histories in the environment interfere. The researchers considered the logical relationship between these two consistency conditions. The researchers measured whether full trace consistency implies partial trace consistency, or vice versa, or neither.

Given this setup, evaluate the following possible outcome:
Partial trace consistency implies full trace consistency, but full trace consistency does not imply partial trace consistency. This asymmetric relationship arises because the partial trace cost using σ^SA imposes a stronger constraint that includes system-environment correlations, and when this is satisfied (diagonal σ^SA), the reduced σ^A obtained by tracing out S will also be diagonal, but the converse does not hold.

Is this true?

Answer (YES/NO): YES